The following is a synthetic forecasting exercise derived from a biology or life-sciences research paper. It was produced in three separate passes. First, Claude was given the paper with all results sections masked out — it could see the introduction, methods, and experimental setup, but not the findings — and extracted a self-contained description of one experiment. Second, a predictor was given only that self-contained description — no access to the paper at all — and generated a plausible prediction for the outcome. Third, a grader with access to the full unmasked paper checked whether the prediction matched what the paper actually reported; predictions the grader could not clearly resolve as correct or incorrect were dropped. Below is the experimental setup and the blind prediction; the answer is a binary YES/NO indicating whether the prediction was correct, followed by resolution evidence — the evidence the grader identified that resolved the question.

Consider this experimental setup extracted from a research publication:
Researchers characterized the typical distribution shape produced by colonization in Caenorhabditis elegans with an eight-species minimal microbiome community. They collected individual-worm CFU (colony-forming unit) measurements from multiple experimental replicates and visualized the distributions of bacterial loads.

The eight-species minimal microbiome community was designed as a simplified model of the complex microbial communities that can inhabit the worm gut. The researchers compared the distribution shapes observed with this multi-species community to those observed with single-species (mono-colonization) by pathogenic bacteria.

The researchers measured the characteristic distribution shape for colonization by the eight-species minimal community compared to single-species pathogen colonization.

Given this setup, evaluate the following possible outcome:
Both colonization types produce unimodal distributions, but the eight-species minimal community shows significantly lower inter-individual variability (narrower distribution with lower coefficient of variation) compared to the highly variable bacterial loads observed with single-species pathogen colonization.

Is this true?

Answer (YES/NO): NO